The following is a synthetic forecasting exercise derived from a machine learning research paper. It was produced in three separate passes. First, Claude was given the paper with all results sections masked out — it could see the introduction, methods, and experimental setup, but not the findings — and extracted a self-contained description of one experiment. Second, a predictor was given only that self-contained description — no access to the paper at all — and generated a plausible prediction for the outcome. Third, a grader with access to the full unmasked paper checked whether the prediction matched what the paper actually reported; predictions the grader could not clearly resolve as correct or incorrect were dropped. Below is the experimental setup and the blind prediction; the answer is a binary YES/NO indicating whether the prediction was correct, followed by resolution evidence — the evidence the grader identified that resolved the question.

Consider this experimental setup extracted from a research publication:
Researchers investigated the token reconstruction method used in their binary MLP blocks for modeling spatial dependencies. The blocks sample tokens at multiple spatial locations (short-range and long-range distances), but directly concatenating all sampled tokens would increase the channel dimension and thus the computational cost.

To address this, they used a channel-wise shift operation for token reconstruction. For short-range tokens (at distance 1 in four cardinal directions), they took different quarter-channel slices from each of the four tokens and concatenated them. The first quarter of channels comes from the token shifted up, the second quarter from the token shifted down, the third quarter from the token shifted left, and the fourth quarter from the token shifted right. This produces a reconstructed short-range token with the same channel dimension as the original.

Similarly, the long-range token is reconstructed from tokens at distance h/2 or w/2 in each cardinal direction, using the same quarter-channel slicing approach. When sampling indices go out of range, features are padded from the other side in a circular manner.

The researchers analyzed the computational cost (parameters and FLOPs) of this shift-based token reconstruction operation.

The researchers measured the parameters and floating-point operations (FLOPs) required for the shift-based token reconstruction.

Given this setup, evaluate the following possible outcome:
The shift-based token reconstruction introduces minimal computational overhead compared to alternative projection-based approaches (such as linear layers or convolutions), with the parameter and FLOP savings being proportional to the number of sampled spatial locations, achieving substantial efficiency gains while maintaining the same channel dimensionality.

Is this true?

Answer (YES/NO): NO